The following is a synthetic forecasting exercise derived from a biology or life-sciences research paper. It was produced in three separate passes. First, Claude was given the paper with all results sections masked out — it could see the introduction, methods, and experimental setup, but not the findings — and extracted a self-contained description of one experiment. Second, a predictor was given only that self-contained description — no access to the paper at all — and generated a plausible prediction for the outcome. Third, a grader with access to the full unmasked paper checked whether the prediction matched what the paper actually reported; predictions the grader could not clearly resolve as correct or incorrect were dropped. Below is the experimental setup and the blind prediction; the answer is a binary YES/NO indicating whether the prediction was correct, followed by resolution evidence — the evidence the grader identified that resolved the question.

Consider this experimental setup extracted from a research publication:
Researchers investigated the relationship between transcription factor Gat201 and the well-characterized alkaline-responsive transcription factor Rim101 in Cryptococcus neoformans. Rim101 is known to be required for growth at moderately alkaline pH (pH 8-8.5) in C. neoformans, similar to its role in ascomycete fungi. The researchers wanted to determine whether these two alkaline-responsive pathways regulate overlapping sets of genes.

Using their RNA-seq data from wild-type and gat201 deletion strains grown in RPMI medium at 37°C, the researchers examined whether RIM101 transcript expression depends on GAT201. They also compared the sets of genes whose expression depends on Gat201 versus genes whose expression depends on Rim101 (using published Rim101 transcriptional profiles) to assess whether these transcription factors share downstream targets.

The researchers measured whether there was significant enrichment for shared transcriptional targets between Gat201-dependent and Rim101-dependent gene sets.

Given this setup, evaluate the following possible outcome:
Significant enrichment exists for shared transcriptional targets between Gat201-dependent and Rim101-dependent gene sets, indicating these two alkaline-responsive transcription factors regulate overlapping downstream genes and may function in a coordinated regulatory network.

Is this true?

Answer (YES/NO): NO